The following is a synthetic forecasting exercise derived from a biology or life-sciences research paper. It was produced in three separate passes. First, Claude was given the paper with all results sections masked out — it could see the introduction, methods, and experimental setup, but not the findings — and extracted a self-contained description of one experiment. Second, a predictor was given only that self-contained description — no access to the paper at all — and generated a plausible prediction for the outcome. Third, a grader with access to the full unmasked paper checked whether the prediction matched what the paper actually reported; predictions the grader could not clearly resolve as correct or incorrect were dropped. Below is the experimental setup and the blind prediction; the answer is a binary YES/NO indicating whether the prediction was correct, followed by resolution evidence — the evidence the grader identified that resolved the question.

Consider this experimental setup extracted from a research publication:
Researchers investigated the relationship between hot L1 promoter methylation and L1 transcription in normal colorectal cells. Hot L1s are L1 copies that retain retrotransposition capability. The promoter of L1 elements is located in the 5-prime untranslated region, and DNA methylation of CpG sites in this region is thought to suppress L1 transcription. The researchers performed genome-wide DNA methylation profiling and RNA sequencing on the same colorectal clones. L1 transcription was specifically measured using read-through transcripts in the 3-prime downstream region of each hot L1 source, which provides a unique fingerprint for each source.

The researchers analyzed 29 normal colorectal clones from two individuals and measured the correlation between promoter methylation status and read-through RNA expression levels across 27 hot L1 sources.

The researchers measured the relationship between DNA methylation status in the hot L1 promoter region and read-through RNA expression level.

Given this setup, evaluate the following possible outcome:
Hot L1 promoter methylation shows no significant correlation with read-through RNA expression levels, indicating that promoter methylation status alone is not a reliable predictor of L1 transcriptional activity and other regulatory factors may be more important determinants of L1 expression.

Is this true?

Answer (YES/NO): NO